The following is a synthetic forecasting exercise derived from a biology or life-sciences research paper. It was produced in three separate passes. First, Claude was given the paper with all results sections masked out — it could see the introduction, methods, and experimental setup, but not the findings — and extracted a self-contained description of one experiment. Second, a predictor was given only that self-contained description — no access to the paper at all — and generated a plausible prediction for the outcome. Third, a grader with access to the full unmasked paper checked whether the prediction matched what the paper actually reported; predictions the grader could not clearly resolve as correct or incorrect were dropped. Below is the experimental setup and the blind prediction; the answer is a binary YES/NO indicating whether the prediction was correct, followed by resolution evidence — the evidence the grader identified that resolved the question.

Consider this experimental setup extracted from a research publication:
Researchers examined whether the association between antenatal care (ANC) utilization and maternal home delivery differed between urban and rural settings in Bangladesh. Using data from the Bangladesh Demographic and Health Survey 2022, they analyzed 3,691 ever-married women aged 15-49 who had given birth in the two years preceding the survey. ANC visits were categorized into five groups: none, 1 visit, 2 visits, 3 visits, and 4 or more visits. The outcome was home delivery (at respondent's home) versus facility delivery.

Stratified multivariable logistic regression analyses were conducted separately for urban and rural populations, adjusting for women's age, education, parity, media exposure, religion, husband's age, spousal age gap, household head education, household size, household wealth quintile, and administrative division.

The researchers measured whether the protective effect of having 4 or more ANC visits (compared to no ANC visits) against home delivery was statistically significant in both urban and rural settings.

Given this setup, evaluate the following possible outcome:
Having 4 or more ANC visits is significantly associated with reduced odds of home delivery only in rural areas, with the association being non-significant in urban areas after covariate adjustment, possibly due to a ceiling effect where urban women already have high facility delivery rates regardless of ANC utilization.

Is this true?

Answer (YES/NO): NO